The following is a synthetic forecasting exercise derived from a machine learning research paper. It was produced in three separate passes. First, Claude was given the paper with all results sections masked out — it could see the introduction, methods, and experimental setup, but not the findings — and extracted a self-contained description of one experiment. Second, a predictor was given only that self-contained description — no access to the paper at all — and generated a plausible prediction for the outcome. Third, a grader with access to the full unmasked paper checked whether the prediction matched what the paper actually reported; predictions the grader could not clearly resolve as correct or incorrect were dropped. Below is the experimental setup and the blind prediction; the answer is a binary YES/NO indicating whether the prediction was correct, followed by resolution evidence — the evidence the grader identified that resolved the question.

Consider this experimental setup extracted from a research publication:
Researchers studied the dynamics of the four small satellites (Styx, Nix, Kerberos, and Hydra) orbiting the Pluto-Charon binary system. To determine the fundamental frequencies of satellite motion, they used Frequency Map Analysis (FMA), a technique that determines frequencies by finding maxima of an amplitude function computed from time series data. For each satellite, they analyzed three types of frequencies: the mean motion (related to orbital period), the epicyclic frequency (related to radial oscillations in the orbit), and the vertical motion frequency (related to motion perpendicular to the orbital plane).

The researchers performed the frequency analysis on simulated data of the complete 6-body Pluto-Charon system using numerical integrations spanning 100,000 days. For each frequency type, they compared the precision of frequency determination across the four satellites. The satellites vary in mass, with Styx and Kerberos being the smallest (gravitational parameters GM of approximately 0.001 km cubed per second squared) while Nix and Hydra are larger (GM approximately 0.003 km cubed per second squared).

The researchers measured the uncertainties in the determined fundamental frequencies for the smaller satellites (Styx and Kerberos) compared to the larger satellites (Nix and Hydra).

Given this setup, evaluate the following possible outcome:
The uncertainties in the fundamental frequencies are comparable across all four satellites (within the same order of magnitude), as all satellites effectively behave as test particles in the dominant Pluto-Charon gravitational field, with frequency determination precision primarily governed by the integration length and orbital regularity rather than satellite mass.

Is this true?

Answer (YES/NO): NO